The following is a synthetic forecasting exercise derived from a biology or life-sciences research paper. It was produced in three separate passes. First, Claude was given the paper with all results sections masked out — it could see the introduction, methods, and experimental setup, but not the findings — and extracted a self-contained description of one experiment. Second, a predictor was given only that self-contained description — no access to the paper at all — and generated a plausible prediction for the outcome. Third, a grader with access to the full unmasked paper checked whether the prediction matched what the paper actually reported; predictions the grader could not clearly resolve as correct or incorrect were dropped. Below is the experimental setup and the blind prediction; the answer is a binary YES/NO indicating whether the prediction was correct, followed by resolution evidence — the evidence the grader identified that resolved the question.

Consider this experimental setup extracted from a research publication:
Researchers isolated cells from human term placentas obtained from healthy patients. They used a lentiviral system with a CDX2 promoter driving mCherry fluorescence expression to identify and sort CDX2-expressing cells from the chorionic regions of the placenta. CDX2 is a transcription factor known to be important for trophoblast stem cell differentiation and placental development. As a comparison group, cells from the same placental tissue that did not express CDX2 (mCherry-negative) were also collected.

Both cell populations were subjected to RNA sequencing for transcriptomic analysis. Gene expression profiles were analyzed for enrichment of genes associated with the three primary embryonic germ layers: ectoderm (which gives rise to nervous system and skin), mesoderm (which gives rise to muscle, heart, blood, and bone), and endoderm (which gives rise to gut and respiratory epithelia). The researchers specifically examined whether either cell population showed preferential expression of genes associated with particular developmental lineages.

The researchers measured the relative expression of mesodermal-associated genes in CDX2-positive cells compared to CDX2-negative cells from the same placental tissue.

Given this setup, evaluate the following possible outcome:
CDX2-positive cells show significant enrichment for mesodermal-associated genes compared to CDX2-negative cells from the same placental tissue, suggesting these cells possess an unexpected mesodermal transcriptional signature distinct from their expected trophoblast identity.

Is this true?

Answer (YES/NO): YES